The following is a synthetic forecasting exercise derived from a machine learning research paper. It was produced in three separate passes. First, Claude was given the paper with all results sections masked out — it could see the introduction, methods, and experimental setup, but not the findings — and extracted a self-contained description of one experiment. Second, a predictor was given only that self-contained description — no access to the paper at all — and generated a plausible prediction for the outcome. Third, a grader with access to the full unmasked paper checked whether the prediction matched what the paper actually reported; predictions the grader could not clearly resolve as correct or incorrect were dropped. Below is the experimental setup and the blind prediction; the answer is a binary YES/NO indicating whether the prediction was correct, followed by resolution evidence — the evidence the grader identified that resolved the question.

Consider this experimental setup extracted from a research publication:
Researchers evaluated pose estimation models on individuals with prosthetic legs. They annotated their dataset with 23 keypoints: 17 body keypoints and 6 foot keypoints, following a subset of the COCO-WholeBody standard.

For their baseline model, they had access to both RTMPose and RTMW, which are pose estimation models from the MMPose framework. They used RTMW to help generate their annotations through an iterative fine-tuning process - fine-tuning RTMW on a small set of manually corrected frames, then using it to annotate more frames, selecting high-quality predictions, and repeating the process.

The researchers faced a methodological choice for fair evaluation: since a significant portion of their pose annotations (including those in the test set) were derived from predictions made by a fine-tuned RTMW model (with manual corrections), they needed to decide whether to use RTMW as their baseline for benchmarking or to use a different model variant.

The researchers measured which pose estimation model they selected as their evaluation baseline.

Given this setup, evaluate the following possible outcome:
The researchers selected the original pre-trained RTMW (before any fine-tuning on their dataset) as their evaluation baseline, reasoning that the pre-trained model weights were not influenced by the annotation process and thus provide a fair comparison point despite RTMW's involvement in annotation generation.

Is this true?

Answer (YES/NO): NO